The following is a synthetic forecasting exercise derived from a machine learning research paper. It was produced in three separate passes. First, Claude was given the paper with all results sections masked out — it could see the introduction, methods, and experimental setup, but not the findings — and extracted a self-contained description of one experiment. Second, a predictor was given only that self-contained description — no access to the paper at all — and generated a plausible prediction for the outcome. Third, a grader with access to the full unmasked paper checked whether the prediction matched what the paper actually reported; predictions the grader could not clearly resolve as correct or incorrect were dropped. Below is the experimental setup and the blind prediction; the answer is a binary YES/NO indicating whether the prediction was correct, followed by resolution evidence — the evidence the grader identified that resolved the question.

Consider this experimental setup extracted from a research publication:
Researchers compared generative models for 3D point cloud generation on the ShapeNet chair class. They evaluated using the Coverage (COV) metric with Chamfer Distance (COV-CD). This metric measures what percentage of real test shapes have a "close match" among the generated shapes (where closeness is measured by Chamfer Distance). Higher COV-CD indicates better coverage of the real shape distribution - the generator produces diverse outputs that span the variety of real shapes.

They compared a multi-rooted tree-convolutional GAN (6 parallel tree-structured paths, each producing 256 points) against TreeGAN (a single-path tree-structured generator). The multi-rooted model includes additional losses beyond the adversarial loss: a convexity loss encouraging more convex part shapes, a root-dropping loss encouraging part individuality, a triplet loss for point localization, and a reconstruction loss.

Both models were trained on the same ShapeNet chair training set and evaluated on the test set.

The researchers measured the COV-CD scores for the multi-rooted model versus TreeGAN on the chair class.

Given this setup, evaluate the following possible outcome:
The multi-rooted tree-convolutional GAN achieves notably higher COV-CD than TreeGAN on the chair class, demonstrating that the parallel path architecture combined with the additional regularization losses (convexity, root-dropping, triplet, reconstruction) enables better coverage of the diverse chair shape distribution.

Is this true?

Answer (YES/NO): YES